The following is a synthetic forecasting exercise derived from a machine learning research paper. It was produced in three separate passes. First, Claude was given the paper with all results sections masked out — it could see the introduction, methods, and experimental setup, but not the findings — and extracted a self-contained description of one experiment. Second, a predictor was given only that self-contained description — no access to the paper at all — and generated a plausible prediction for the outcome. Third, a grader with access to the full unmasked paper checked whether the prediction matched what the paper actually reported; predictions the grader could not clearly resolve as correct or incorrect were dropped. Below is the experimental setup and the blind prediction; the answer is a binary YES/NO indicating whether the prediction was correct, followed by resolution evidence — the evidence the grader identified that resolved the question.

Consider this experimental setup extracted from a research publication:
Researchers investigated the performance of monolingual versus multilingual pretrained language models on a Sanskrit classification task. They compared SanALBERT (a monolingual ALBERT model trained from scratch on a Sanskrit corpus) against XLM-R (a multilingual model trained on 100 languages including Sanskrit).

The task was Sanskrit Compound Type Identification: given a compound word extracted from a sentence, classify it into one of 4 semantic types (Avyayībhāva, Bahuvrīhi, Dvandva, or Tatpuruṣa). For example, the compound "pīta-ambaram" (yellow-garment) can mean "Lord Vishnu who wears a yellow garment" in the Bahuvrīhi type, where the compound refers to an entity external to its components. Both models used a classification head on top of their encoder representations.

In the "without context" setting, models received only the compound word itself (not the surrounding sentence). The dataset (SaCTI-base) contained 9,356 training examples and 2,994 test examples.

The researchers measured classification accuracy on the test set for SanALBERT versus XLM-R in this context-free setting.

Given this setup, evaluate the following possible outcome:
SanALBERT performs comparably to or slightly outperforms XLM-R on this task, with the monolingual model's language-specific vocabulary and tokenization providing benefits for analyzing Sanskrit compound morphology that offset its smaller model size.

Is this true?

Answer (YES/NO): NO